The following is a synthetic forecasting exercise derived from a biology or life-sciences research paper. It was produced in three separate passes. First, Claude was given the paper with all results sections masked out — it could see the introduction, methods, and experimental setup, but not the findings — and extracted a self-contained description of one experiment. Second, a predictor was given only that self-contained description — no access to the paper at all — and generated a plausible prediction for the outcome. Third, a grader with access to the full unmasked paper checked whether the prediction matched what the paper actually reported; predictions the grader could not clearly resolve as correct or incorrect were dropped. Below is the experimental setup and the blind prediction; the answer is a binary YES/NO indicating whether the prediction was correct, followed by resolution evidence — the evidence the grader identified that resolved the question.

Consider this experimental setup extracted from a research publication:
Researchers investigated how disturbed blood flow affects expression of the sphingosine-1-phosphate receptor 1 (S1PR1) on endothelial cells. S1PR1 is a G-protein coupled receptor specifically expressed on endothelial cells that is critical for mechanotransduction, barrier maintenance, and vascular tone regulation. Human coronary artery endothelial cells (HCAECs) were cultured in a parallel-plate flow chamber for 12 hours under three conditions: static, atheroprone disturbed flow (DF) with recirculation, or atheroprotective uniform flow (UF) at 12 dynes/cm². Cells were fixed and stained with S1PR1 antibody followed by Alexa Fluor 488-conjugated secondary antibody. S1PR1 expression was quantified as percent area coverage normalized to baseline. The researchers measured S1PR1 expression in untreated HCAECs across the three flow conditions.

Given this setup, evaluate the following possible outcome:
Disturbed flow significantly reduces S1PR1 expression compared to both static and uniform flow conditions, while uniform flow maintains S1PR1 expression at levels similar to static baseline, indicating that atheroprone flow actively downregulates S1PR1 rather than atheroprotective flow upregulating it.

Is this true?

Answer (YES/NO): NO